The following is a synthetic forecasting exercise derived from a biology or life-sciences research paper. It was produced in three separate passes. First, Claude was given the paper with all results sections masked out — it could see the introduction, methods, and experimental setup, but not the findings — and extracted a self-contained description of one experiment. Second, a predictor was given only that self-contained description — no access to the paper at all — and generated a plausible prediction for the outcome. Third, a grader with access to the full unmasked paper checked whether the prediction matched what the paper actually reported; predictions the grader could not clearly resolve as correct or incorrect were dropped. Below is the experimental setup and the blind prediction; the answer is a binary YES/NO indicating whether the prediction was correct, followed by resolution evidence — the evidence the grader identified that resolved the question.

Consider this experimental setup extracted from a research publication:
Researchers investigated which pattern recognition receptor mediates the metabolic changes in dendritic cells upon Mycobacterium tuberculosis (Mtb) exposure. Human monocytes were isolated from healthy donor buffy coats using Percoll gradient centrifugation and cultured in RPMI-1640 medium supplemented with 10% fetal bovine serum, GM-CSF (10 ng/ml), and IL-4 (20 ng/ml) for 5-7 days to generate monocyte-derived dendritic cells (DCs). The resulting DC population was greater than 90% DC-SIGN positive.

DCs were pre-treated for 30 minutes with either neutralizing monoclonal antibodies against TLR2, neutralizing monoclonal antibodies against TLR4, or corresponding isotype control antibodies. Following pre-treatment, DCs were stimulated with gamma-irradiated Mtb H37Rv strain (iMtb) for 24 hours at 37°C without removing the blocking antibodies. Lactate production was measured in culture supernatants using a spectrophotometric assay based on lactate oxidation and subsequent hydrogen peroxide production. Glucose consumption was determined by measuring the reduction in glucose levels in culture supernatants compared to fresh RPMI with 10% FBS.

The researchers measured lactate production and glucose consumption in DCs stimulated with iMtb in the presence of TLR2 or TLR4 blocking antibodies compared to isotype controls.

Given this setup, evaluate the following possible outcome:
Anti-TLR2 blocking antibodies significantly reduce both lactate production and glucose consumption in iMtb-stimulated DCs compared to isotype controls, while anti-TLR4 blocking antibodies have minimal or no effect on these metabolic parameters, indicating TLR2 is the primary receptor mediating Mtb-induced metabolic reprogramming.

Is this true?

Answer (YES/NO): YES